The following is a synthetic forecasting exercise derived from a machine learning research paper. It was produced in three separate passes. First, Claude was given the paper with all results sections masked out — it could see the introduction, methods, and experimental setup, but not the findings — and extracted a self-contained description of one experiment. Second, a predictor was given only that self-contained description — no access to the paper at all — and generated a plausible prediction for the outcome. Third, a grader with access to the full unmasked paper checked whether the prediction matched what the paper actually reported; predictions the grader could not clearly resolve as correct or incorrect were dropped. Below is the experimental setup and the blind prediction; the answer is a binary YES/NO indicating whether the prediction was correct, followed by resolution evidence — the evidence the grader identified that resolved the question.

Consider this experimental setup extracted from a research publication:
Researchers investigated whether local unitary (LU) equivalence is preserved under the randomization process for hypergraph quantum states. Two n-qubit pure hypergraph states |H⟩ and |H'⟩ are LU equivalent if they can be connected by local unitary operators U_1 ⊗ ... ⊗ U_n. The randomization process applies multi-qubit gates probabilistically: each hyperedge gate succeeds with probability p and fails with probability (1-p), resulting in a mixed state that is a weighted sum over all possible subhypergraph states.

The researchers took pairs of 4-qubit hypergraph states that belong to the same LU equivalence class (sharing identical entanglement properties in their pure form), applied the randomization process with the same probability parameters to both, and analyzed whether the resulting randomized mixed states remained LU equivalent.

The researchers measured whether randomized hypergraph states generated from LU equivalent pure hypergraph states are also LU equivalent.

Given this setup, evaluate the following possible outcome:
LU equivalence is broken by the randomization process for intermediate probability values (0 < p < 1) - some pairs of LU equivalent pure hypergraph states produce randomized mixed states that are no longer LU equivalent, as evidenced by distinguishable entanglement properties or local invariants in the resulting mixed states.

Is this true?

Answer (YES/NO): YES